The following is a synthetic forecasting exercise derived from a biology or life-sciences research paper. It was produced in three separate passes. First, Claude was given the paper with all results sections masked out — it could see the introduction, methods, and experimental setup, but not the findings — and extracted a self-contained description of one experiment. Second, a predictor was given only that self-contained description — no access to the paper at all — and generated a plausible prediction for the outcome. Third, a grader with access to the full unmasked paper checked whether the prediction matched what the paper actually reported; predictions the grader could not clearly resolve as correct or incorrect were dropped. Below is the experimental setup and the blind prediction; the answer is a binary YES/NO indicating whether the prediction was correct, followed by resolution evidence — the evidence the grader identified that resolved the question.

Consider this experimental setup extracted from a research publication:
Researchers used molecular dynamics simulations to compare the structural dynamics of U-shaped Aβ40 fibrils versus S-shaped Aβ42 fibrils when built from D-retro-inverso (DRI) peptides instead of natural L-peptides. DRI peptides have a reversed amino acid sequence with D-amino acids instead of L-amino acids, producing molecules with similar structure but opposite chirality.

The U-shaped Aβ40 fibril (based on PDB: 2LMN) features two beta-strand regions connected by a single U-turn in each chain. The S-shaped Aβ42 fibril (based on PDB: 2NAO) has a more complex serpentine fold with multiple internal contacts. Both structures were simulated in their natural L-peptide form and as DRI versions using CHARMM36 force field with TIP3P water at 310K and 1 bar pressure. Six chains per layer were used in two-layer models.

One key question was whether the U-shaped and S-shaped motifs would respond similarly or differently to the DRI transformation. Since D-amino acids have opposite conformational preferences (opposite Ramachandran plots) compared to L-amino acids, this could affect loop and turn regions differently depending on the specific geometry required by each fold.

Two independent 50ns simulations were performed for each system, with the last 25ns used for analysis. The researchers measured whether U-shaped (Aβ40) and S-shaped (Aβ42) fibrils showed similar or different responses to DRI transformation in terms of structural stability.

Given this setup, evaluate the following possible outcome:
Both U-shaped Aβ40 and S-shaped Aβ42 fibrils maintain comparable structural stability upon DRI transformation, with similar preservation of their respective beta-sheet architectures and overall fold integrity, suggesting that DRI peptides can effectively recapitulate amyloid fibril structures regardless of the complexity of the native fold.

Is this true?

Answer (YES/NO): YES